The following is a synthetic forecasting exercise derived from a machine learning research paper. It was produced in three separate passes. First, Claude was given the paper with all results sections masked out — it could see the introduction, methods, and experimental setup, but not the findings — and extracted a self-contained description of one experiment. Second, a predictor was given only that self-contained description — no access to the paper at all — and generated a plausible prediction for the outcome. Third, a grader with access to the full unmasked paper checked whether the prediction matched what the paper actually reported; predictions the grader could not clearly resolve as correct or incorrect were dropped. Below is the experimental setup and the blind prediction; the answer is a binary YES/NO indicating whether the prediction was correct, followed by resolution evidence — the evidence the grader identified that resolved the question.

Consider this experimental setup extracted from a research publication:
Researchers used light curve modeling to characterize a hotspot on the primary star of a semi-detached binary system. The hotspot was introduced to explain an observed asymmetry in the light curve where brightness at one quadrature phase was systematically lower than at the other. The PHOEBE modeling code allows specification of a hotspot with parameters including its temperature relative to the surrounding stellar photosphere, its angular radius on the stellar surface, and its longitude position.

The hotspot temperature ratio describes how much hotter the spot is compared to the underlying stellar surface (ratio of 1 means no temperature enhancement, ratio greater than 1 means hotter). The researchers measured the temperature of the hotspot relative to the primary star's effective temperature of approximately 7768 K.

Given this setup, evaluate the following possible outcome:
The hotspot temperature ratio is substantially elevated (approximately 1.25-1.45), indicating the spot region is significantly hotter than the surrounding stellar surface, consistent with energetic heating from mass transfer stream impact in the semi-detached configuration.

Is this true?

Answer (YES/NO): YES